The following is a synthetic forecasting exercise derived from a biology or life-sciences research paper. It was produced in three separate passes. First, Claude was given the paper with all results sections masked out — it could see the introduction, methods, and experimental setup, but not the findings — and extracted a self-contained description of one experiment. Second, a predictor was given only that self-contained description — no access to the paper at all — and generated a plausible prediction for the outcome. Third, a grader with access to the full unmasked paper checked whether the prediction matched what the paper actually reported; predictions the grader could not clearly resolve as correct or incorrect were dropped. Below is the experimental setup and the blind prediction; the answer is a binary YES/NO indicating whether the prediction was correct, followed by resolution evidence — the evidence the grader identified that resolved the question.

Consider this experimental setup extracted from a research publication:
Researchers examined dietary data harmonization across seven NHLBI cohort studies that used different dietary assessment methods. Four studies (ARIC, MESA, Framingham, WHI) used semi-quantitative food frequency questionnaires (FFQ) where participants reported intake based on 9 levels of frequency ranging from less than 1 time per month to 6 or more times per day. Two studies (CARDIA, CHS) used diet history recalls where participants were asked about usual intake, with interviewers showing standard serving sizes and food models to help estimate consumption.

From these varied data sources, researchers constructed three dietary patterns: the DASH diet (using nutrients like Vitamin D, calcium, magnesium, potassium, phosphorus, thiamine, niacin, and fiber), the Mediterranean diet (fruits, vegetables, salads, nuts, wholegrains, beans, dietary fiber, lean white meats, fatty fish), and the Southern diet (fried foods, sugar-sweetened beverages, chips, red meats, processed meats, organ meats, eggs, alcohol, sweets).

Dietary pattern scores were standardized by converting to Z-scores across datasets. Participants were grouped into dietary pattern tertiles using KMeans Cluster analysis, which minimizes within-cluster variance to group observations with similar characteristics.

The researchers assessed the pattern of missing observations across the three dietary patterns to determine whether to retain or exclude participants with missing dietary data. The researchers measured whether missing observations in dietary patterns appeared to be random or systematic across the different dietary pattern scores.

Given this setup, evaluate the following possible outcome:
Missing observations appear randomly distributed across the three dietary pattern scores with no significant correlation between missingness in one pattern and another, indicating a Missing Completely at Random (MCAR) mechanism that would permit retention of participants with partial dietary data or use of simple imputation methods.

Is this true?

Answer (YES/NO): YES